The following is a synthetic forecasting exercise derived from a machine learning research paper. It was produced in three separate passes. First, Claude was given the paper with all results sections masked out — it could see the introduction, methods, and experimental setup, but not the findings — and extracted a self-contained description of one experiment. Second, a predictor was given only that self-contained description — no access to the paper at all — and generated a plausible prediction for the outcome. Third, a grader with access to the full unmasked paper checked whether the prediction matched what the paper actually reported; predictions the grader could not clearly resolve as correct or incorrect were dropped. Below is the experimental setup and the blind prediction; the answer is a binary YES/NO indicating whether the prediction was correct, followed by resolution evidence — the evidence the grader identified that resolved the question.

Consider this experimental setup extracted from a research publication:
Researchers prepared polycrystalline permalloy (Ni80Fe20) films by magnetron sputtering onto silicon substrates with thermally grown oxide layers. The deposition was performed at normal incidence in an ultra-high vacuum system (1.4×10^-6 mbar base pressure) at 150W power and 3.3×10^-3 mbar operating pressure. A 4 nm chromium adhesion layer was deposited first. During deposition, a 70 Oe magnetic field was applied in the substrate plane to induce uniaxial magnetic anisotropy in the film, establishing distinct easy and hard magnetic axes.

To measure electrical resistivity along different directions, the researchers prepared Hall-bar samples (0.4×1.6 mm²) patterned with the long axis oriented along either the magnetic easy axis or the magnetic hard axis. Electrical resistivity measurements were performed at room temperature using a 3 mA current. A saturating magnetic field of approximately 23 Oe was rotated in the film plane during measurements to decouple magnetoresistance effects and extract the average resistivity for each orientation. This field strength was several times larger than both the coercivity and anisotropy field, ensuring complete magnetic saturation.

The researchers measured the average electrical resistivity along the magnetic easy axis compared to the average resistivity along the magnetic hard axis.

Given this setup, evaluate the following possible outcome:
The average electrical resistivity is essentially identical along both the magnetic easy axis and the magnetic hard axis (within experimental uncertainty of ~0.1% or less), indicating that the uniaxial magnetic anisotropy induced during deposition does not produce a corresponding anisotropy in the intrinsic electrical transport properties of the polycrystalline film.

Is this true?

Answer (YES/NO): NO